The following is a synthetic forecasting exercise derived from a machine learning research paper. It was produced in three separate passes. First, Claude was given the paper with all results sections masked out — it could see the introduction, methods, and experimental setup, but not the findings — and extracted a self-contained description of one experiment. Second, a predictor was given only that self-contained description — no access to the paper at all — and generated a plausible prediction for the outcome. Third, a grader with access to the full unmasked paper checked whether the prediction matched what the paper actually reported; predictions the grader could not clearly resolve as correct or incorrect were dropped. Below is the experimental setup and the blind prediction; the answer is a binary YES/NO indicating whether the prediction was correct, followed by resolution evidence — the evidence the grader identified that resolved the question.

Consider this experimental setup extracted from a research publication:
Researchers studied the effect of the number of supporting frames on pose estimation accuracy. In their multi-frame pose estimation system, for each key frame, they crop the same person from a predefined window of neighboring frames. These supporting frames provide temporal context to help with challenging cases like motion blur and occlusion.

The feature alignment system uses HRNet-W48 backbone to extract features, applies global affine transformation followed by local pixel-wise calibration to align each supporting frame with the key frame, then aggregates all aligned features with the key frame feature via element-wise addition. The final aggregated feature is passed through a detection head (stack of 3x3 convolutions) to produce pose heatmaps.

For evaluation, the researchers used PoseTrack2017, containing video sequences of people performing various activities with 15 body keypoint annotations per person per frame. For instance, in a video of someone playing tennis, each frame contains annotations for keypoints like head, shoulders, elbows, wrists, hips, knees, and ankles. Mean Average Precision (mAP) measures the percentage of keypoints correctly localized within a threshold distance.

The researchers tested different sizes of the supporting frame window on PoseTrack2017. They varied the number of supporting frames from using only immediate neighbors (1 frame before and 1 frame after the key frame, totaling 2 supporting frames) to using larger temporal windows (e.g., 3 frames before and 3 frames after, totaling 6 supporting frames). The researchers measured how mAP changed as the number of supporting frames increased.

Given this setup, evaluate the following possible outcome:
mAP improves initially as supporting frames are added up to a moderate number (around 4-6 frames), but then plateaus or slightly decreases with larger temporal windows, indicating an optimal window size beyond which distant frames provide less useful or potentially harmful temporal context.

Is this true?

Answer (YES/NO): NO